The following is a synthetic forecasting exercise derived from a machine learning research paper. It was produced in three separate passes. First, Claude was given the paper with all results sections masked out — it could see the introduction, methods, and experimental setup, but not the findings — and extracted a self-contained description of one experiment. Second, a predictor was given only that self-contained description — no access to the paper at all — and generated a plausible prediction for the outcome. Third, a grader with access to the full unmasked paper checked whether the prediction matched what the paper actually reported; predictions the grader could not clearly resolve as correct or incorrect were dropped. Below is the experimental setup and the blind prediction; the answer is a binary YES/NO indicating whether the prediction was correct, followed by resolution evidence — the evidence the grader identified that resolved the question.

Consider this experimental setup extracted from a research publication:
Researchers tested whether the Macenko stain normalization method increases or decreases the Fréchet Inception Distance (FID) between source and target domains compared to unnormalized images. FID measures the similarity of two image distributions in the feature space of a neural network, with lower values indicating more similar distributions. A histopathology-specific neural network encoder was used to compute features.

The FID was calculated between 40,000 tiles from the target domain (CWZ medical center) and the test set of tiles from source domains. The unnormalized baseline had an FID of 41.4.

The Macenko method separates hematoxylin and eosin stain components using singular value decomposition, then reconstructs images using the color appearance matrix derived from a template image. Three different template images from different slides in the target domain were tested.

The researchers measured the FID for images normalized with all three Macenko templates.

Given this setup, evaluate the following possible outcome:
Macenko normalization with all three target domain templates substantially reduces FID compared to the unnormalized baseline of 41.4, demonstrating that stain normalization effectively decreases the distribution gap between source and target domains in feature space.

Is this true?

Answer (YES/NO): NO